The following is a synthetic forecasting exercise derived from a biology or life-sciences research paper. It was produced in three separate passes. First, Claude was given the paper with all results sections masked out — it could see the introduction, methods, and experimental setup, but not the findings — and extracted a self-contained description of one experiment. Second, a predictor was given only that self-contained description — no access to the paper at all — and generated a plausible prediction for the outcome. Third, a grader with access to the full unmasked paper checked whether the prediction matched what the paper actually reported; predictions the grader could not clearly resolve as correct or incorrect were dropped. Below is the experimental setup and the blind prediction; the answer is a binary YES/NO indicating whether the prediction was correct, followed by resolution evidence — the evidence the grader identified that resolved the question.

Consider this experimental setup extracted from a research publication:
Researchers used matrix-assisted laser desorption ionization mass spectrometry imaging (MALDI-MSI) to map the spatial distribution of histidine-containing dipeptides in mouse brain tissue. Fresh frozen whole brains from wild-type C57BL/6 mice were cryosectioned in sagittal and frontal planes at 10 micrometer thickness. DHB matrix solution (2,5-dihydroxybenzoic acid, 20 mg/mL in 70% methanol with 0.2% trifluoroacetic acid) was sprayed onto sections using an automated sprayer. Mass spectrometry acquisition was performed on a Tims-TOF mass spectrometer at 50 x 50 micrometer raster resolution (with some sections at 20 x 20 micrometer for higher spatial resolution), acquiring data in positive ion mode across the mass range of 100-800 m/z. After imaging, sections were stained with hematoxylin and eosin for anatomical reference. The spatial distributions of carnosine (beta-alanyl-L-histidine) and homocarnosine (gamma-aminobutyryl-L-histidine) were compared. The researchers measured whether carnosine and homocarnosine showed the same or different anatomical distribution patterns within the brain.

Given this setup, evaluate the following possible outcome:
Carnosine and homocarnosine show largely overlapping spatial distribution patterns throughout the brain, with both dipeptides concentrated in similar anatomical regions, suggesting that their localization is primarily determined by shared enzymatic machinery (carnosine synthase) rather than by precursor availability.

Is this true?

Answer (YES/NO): NO